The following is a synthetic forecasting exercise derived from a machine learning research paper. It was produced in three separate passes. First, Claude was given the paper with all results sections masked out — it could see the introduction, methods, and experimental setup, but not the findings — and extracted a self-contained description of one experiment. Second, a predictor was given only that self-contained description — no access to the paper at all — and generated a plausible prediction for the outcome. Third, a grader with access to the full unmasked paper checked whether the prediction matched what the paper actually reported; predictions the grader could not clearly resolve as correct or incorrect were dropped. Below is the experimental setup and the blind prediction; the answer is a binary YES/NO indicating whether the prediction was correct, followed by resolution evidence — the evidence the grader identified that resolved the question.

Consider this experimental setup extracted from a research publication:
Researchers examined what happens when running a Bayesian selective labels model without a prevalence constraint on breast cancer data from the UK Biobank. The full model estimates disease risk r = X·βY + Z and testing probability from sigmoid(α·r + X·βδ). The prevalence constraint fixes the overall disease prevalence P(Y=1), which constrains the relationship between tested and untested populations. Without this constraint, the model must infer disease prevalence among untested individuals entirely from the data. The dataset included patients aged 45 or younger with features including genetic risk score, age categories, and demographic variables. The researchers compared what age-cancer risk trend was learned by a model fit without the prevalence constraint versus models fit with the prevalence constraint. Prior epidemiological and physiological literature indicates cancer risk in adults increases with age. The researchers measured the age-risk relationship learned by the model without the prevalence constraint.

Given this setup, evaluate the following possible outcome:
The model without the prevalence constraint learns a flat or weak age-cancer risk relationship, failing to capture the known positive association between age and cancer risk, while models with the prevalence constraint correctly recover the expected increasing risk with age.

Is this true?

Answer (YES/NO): NO